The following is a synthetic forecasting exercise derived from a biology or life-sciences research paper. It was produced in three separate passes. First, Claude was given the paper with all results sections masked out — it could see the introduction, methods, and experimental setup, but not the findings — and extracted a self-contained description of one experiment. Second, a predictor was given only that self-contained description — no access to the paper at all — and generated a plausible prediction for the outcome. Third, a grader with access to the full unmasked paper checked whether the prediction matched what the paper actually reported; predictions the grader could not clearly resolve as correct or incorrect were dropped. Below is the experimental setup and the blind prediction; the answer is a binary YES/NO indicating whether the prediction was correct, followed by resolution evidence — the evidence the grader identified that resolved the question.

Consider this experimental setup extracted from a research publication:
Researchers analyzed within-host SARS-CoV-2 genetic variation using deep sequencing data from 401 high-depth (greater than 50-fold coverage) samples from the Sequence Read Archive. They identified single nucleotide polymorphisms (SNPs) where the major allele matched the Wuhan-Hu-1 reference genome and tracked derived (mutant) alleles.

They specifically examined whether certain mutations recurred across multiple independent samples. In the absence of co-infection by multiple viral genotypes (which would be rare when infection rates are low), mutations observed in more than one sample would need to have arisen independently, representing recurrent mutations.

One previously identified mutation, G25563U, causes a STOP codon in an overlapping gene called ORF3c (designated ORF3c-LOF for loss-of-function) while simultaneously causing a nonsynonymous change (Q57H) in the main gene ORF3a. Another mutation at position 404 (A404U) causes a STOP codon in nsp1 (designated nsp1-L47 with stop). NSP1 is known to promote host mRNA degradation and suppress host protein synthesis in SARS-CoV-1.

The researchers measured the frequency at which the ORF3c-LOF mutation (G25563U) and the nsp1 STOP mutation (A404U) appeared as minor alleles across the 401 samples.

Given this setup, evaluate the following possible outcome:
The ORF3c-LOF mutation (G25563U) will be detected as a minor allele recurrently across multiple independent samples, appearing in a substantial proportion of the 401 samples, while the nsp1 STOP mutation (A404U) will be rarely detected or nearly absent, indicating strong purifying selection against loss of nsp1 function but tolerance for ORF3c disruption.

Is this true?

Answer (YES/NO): NO